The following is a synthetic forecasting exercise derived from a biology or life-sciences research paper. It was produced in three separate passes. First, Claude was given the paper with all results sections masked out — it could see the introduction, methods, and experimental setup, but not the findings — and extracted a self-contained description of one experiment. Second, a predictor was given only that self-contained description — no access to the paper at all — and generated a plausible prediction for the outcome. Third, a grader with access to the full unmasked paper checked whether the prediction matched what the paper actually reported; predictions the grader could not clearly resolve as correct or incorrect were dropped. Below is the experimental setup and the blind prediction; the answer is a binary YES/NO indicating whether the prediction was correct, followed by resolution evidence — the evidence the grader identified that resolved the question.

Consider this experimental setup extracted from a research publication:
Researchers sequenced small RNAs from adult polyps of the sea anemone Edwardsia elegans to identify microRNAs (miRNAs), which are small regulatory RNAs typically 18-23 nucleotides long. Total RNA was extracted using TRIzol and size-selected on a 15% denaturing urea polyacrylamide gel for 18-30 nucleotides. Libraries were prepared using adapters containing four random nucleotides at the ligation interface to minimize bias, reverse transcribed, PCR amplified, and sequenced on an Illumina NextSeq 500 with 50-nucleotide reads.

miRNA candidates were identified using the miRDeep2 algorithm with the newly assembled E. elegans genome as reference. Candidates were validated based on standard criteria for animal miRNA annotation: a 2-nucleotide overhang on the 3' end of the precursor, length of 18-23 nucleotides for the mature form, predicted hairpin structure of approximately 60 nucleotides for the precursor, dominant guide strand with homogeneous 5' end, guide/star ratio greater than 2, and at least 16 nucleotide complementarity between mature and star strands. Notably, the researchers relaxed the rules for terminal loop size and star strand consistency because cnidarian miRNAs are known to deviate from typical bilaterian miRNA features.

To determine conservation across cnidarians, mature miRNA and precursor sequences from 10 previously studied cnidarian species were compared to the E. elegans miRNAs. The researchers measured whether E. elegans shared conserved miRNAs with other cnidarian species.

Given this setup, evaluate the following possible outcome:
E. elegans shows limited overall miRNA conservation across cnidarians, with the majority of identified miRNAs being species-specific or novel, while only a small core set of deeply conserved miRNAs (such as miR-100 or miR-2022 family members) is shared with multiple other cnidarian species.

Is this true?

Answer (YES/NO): YES